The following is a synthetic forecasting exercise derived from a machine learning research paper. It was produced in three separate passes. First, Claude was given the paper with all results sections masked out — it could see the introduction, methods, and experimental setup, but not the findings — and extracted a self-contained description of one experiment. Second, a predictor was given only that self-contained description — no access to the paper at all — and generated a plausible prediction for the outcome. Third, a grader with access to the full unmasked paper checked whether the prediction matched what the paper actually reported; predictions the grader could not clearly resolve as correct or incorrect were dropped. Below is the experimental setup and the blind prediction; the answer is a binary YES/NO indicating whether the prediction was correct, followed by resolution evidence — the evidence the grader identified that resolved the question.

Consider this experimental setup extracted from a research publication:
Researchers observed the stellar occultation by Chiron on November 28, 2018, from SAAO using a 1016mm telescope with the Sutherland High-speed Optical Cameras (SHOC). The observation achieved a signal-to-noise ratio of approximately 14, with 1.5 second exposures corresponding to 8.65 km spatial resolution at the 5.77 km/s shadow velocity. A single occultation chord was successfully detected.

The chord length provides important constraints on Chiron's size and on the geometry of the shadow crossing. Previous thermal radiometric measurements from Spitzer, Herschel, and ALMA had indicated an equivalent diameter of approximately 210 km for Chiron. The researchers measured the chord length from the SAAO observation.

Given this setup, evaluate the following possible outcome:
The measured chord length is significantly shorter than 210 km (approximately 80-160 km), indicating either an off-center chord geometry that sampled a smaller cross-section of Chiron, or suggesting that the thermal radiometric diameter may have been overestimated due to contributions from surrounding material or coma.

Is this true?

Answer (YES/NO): NO